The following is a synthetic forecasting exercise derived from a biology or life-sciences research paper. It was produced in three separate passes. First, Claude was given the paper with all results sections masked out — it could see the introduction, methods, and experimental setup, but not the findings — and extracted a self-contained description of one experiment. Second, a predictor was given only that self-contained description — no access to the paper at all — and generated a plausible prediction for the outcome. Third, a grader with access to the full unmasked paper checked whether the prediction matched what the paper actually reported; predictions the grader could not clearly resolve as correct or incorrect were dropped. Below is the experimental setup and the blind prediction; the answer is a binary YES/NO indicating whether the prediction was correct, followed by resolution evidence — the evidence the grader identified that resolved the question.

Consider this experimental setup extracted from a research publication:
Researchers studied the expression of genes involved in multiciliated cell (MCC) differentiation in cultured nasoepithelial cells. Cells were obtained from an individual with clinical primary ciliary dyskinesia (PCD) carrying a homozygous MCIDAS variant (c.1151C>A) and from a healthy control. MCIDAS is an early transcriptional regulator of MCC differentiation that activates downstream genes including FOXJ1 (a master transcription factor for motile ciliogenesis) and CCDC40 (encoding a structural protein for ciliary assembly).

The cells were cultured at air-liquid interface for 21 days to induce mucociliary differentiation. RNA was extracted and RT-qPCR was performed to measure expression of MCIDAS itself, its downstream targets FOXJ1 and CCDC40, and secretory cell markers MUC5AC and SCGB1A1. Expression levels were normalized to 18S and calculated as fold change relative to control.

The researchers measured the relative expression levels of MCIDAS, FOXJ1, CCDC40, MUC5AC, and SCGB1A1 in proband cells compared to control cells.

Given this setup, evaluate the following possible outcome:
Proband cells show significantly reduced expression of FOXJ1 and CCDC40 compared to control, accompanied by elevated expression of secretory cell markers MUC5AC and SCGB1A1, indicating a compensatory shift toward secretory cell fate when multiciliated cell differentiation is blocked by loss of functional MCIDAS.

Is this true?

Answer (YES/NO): NO